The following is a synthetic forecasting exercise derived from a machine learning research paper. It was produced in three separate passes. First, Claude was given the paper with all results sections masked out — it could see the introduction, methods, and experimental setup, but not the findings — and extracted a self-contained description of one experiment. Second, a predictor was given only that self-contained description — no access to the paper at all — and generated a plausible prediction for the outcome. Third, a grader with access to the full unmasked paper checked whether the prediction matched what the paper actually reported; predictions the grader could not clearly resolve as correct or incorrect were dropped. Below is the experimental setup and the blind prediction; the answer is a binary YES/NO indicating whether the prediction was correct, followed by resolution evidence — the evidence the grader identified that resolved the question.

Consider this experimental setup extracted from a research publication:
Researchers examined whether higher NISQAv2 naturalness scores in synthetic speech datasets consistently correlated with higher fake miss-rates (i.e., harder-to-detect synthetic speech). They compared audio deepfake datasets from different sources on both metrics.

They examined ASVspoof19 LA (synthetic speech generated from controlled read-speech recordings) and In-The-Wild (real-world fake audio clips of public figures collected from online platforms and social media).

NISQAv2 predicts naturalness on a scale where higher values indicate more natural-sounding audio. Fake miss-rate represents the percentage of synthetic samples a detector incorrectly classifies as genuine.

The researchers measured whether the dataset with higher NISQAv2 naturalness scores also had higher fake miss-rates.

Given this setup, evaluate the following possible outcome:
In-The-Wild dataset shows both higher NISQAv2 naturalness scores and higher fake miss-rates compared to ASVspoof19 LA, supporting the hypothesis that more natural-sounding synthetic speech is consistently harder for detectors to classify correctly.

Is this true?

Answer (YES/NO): NO